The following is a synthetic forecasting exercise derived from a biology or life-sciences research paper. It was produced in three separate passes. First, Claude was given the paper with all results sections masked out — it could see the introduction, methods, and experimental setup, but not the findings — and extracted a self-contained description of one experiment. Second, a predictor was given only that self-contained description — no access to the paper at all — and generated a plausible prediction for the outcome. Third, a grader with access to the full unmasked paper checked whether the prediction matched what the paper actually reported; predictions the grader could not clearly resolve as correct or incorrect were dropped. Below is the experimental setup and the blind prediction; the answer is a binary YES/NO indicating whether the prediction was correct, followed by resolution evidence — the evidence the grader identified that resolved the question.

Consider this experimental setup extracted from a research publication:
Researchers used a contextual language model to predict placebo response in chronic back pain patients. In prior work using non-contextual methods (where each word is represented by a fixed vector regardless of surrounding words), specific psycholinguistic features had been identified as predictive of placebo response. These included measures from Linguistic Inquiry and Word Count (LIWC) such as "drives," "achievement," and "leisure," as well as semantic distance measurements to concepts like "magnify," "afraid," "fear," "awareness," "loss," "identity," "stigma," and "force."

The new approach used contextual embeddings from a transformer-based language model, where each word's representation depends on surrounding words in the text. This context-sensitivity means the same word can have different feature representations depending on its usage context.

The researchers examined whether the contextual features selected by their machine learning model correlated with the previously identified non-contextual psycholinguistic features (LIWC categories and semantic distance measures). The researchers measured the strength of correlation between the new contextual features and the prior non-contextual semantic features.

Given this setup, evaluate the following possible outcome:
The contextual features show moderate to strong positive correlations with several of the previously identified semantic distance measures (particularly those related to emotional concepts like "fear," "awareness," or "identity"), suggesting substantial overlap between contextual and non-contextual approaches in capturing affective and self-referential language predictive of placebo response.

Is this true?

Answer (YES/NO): NO